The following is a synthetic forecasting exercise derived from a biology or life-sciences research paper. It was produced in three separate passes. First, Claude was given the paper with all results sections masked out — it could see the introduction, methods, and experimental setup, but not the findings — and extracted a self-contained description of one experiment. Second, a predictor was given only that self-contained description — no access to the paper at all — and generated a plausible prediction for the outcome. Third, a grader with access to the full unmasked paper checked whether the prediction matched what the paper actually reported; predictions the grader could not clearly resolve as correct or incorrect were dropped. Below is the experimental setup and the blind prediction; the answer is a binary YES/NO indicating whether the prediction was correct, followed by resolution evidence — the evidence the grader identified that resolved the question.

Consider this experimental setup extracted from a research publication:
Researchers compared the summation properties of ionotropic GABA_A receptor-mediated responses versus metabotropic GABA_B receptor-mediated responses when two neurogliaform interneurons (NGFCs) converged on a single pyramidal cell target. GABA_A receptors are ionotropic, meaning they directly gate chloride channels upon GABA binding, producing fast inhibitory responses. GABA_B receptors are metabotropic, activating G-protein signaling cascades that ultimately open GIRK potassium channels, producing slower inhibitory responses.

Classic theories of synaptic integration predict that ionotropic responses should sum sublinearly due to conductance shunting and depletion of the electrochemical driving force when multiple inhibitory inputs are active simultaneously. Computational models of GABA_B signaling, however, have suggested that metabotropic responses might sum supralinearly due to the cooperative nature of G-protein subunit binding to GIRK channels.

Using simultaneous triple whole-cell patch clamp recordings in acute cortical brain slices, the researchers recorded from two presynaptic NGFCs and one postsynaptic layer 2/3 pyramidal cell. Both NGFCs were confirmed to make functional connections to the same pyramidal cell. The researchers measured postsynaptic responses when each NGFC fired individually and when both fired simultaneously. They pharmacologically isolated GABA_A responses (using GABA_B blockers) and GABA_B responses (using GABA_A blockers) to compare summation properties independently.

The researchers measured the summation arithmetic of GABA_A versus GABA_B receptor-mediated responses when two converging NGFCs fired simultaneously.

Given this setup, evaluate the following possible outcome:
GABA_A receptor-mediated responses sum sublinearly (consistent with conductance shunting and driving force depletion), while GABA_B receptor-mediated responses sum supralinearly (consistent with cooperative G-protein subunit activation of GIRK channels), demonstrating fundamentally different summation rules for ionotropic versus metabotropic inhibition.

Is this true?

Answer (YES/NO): NO